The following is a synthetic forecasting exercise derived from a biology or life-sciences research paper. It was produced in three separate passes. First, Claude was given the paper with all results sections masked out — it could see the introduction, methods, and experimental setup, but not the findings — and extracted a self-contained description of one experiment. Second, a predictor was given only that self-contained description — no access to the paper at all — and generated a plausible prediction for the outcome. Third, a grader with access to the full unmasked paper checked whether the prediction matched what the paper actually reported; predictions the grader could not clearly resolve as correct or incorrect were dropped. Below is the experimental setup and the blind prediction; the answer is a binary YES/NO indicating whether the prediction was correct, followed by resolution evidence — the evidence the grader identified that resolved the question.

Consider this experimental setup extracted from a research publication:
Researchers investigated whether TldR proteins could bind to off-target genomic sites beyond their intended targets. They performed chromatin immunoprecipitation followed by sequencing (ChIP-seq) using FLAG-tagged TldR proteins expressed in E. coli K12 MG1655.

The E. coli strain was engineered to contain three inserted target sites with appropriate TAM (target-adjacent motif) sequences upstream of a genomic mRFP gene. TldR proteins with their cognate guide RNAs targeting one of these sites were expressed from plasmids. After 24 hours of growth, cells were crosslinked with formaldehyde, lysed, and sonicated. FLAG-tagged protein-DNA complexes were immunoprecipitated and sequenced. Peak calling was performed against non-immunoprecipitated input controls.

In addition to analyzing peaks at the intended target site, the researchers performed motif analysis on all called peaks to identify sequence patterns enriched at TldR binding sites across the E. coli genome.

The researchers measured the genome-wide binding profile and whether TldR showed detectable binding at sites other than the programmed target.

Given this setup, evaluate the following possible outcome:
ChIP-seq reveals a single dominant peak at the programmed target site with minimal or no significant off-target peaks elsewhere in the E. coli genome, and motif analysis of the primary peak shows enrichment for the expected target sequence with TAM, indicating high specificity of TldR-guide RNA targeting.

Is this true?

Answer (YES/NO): NO